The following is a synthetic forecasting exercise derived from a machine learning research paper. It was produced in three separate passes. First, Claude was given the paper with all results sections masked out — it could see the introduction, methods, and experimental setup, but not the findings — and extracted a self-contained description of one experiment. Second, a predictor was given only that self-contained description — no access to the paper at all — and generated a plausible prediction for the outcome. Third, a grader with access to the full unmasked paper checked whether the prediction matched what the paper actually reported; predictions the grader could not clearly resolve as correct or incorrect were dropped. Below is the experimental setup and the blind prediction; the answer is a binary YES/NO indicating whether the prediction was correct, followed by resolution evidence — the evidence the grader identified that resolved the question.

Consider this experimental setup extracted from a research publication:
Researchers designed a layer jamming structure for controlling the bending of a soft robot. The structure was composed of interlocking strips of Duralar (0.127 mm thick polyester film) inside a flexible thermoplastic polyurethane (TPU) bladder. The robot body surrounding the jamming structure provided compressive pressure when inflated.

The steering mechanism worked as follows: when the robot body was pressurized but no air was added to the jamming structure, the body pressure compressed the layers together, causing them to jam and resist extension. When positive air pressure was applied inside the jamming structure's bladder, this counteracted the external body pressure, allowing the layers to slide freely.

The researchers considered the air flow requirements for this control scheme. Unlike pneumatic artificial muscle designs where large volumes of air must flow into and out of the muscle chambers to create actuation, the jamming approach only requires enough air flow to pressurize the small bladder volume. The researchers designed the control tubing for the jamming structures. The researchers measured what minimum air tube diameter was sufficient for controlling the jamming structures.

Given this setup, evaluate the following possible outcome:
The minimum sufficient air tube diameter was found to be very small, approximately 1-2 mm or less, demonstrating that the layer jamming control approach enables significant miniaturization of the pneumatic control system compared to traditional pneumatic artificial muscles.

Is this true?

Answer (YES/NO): YES